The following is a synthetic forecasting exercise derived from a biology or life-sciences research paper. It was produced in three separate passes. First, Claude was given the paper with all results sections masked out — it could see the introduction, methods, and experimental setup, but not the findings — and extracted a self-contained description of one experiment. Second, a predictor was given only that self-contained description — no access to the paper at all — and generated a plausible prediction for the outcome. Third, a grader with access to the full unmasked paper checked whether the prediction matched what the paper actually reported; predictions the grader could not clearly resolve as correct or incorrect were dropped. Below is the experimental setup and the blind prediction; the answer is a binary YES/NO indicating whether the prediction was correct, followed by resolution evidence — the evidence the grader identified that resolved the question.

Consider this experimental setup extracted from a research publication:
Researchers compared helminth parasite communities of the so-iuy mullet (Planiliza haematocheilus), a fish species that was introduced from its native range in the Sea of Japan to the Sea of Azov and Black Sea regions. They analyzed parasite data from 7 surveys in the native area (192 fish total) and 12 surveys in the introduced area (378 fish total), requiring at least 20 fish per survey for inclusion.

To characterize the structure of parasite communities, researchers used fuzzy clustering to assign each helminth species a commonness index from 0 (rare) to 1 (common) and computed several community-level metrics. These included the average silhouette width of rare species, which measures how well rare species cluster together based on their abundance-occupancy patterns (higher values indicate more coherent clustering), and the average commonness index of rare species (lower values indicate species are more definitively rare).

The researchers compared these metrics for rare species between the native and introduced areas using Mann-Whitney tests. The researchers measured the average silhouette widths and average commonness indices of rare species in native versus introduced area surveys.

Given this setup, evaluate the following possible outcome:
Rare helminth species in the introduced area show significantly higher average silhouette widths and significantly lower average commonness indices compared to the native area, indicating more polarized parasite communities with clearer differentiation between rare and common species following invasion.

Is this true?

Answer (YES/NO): YES